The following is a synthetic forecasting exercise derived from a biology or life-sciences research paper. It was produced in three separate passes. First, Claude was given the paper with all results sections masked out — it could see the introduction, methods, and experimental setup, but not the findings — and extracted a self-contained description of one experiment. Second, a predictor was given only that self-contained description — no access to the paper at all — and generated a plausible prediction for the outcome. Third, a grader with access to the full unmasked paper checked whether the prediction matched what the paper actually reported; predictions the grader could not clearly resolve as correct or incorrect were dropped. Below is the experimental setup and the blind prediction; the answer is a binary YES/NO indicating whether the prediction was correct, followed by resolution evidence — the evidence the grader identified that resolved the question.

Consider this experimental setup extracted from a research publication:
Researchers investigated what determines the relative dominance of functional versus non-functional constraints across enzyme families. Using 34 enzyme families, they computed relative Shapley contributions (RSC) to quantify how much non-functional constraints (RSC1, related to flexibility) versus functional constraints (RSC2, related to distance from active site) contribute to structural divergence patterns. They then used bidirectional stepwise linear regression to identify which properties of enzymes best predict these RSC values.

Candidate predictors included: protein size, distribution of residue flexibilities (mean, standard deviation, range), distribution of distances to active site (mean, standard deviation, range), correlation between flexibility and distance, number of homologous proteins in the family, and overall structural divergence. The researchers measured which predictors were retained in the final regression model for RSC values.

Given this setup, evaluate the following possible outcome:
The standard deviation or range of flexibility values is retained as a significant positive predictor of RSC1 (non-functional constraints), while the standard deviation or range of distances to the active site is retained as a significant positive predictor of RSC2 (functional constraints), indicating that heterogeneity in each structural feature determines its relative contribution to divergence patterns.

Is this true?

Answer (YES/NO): NO